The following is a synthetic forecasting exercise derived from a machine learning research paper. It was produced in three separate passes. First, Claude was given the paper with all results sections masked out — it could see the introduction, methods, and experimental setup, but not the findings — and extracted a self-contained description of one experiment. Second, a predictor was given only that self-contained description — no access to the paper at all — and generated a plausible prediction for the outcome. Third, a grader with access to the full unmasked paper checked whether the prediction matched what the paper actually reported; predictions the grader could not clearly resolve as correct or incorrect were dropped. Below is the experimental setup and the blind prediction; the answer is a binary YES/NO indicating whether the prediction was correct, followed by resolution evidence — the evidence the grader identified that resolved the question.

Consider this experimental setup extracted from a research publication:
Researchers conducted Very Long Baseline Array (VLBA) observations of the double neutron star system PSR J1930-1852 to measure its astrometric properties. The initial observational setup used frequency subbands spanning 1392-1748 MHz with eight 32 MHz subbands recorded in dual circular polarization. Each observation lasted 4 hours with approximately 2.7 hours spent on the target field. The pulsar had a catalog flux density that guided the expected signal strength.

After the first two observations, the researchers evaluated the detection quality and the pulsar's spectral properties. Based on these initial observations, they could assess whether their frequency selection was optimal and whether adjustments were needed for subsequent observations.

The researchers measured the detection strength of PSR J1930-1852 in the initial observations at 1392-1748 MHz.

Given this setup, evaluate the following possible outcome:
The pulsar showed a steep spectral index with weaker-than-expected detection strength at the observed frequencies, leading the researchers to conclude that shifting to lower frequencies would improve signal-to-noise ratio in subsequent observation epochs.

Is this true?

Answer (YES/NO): YES